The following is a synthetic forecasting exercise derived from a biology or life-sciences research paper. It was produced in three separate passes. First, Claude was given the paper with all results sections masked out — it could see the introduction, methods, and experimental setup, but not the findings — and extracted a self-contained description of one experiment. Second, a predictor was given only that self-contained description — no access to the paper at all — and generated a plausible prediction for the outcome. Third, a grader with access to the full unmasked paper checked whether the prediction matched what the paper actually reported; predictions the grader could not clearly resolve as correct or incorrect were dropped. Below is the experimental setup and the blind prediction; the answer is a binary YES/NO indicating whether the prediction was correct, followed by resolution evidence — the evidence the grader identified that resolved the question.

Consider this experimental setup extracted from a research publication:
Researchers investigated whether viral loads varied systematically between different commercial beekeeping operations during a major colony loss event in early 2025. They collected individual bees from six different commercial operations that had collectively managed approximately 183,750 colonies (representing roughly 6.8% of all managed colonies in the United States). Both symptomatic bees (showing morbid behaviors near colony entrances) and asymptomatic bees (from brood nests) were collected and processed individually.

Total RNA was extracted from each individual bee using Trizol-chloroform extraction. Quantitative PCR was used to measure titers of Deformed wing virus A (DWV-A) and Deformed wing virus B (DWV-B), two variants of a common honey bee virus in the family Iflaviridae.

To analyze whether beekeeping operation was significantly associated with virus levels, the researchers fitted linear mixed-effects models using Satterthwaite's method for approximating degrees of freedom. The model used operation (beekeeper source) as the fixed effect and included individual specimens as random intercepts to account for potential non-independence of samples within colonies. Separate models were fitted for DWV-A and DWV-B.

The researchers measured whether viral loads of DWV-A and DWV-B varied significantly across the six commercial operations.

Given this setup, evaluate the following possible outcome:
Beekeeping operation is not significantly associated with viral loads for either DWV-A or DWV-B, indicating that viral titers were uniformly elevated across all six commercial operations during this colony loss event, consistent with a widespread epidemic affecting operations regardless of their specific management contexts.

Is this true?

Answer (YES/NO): YES